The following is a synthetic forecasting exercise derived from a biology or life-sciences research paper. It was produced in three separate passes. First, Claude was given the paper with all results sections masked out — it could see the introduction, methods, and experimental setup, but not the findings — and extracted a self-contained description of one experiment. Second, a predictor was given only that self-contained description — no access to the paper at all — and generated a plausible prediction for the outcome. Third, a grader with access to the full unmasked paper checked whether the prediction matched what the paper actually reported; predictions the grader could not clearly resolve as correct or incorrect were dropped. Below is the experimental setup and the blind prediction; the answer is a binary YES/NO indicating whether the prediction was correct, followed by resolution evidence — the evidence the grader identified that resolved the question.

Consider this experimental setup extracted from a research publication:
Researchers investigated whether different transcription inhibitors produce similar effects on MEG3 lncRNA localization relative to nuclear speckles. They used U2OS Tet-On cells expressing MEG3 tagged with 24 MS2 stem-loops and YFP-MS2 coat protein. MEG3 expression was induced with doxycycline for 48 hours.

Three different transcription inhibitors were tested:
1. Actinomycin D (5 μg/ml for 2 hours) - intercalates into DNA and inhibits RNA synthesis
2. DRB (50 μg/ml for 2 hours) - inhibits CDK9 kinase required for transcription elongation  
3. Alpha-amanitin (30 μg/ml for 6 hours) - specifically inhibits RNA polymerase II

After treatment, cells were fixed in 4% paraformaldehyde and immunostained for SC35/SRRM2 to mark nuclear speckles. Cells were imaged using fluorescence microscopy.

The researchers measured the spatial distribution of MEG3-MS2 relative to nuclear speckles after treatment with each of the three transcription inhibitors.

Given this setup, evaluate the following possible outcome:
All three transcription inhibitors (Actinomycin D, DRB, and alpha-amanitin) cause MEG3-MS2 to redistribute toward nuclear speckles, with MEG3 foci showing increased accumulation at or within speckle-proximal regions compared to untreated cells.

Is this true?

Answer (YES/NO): YES